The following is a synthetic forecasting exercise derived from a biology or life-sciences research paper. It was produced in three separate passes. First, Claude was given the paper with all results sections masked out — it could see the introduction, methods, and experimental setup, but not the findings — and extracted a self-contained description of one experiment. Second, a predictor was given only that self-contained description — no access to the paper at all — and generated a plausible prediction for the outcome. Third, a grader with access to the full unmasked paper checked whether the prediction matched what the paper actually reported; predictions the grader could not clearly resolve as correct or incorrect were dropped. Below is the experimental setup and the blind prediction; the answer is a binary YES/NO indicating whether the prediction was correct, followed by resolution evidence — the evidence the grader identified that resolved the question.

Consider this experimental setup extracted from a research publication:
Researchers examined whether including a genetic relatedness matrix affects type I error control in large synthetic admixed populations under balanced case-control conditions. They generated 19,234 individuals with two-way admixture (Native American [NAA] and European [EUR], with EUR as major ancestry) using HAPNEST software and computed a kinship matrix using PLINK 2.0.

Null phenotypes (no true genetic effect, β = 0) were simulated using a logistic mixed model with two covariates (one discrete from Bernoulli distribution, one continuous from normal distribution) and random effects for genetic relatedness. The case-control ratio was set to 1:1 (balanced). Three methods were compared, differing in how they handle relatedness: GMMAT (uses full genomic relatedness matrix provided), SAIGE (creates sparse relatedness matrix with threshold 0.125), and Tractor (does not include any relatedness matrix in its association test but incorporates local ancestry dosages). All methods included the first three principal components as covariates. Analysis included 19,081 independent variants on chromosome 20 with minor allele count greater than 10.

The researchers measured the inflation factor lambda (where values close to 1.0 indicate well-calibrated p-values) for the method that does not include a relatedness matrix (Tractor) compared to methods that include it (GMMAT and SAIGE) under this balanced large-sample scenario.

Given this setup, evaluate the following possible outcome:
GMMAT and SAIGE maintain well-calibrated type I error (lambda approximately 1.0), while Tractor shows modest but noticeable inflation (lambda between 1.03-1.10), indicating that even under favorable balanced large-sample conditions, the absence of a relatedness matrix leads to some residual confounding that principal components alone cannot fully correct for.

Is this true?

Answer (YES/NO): NO